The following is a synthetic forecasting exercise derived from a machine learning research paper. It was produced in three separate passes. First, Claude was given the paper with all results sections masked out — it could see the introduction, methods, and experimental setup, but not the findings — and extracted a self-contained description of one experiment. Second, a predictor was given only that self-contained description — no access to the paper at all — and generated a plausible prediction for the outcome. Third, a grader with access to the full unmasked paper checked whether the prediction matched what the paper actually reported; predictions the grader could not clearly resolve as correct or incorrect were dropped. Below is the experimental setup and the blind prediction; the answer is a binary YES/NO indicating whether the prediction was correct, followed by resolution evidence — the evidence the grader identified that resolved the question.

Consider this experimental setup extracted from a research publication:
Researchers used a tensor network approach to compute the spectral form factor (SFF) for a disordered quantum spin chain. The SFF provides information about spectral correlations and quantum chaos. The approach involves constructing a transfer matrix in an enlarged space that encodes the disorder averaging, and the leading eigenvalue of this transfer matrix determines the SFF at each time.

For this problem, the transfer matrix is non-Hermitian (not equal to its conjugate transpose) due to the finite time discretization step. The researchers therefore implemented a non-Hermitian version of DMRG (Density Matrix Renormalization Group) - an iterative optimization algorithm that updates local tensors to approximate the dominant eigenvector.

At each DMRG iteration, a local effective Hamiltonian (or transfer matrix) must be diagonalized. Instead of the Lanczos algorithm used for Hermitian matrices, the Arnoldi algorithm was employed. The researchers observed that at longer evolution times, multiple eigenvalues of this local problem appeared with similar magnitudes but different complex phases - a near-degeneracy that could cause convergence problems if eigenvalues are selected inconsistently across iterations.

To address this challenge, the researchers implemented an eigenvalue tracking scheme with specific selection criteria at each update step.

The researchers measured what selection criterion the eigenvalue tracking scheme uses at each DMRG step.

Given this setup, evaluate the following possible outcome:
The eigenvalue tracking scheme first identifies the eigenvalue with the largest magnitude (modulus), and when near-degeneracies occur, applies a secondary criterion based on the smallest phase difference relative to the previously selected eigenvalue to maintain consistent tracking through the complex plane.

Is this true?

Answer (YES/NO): NO